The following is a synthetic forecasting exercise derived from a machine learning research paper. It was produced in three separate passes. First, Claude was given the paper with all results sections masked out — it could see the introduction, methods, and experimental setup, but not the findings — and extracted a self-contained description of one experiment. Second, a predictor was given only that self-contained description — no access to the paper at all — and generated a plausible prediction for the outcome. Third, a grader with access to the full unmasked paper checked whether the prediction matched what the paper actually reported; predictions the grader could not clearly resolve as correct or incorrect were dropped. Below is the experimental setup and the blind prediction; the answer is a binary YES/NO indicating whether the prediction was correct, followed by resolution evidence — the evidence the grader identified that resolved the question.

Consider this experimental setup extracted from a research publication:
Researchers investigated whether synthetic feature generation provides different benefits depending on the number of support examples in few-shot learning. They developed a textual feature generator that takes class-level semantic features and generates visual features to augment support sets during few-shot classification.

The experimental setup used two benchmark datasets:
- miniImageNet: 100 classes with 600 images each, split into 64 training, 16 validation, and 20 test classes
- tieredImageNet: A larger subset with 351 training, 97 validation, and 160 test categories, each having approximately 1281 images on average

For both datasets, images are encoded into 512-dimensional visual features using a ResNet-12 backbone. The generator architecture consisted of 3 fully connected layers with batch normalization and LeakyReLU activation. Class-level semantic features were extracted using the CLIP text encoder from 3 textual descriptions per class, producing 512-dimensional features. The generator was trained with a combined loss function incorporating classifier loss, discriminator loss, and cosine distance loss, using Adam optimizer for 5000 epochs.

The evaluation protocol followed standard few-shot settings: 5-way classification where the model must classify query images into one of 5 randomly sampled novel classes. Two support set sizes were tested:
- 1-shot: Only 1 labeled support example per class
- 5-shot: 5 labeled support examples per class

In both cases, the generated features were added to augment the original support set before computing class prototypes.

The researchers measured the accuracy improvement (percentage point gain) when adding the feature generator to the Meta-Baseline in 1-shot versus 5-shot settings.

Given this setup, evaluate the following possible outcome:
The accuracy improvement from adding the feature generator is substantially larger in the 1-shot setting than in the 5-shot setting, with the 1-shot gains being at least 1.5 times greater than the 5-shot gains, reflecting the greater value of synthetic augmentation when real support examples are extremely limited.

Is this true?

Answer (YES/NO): NO